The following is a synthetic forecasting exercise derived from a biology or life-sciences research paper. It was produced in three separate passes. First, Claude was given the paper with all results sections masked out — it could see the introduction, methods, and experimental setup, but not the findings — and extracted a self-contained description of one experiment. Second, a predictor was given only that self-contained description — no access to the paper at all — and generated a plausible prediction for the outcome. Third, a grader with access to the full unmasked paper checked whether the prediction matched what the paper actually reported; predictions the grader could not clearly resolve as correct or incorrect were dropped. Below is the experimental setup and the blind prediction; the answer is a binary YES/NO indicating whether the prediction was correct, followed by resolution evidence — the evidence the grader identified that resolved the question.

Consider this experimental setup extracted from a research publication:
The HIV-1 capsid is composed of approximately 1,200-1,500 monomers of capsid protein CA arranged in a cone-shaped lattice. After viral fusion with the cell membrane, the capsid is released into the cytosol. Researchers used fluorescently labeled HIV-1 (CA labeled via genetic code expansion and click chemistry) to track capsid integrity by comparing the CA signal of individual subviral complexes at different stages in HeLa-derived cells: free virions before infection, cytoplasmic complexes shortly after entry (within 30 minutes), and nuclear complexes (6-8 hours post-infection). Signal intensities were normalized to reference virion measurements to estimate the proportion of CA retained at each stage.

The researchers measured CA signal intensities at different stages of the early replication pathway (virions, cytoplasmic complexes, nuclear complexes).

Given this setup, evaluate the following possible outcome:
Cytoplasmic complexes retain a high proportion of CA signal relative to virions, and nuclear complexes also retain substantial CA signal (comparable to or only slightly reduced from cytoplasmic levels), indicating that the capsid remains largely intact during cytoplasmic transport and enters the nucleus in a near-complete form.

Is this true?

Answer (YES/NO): NO